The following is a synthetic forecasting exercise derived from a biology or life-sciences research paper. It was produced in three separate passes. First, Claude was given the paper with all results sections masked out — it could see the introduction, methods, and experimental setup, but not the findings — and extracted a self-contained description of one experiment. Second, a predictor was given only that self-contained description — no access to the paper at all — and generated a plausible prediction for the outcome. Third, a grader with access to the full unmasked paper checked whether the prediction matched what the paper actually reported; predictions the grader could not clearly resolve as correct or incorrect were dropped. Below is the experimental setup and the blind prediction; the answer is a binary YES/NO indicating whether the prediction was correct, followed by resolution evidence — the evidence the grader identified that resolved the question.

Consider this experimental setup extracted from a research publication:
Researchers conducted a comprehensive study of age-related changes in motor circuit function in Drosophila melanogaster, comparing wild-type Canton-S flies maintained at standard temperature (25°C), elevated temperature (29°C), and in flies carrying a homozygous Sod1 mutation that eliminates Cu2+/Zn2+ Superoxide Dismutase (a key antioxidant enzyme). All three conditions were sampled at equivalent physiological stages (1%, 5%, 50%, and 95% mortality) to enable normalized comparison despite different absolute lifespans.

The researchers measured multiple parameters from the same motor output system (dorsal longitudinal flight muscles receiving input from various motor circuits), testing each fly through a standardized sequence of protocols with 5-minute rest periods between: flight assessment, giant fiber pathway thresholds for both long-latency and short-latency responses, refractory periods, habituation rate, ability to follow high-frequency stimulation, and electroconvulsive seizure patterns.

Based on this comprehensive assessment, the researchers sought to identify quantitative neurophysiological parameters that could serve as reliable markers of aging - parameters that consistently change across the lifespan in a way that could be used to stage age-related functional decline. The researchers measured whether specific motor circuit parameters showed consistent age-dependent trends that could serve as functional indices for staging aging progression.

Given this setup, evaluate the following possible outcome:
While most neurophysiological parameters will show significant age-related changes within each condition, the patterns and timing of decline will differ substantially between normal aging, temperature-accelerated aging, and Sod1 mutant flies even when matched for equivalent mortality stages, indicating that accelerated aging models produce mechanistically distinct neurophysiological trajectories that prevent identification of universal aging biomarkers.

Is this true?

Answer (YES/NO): NO